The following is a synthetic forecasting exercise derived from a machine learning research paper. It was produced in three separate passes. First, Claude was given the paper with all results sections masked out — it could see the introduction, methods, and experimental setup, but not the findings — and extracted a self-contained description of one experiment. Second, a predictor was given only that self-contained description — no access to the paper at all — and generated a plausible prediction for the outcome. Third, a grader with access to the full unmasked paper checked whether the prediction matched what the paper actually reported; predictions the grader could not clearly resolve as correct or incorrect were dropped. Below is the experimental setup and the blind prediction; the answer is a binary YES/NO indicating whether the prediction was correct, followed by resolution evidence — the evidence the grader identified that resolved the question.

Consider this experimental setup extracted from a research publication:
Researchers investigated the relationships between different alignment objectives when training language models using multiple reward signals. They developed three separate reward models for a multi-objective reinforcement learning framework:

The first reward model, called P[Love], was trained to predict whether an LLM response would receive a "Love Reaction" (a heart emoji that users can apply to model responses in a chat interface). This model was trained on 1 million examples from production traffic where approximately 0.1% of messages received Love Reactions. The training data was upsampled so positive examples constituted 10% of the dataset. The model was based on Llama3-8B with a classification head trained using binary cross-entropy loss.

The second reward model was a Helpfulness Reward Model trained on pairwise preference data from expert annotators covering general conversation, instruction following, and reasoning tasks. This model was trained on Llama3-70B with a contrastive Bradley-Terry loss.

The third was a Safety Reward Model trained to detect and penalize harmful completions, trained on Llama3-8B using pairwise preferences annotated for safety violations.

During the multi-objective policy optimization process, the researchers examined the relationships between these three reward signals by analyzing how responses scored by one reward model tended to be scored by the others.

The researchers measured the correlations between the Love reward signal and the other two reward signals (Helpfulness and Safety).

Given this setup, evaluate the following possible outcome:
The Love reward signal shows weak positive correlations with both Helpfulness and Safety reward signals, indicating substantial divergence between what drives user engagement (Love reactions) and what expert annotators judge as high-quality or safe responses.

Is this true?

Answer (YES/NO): NO